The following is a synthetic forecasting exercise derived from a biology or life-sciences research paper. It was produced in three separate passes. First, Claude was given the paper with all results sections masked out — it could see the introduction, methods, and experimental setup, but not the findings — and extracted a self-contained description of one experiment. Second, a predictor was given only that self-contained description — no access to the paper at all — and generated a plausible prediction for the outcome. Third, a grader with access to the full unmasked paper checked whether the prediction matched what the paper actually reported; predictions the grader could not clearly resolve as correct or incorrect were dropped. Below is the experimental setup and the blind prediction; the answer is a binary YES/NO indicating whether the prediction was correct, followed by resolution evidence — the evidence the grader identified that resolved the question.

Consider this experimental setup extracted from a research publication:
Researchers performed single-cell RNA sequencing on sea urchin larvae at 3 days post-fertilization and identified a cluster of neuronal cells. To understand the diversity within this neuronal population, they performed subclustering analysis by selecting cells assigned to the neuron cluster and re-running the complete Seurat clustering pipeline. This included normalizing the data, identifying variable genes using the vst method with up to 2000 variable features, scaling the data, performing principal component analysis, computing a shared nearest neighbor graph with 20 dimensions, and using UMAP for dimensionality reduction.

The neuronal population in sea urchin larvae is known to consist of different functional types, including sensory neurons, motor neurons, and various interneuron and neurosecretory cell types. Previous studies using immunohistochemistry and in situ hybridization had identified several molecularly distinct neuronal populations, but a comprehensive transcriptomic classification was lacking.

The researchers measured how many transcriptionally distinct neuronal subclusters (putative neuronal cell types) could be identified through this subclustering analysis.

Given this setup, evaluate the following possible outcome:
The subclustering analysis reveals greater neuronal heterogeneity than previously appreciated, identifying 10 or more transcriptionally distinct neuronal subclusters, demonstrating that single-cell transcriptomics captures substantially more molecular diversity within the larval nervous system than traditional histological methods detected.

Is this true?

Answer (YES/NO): YES